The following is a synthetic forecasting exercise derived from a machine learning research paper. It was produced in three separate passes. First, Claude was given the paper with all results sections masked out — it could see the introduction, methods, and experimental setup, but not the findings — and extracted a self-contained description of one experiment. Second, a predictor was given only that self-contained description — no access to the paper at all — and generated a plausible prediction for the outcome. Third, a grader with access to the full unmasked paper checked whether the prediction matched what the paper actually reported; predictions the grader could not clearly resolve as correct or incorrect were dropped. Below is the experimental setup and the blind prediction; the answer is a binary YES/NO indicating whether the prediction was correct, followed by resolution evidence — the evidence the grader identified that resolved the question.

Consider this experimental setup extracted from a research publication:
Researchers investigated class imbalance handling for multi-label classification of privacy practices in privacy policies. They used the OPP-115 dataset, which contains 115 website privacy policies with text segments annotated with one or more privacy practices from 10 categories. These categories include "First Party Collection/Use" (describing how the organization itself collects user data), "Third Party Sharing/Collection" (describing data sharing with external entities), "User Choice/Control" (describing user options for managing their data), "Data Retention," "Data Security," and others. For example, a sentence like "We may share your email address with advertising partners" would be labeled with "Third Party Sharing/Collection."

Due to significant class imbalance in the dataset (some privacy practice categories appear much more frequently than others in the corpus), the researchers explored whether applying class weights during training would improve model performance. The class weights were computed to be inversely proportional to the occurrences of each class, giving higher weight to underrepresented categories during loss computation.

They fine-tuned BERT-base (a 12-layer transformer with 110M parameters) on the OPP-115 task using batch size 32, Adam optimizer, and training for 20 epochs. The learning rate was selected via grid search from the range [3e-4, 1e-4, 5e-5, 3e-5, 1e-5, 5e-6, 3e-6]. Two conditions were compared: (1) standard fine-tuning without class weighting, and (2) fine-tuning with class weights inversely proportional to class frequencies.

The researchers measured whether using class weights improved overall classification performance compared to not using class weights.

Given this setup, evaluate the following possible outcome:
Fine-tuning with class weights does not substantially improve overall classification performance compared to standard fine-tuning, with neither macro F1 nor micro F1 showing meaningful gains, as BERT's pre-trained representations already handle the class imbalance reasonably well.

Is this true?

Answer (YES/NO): NO